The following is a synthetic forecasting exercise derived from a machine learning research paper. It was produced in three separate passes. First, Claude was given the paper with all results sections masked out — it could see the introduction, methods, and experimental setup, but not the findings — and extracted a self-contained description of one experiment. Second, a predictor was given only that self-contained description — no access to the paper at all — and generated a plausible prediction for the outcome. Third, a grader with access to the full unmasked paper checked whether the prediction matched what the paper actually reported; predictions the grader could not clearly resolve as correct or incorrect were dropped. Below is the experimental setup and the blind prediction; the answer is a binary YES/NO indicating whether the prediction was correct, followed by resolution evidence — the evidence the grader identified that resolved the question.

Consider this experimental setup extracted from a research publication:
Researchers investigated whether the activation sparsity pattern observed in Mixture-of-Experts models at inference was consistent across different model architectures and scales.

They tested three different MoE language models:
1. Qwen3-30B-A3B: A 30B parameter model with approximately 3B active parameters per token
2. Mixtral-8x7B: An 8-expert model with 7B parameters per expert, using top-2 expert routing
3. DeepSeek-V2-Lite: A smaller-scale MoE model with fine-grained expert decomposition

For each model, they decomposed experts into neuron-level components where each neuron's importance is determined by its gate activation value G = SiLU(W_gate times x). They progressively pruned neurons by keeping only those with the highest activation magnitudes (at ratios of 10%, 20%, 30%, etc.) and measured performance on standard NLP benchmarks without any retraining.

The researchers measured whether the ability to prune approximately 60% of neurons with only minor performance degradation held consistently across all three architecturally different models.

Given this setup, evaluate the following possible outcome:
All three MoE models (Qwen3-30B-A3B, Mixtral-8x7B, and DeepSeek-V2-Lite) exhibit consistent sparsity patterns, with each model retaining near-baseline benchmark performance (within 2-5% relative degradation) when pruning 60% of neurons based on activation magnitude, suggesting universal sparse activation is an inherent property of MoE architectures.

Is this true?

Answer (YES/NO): YES